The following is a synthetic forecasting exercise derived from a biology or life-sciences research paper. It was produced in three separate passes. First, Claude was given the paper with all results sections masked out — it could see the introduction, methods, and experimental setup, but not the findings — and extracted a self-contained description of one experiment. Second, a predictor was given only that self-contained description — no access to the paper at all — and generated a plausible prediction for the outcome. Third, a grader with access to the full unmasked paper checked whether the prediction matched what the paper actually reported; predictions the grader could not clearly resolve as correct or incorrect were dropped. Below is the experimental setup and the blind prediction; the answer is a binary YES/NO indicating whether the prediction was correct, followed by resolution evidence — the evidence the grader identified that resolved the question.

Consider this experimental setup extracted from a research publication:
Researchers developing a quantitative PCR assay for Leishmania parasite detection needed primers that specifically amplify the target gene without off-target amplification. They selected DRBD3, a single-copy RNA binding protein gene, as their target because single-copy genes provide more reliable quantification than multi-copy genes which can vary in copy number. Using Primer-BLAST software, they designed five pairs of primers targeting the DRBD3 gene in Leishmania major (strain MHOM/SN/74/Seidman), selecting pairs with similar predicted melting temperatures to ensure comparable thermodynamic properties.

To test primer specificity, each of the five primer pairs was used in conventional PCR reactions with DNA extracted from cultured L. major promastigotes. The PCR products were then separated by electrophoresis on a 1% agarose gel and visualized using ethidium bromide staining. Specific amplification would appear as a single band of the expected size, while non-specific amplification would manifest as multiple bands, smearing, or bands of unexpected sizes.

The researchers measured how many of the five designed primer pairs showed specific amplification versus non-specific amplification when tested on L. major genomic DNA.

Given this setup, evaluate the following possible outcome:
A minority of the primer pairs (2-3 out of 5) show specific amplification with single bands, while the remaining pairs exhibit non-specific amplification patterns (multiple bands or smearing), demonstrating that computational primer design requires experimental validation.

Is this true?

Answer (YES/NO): YES